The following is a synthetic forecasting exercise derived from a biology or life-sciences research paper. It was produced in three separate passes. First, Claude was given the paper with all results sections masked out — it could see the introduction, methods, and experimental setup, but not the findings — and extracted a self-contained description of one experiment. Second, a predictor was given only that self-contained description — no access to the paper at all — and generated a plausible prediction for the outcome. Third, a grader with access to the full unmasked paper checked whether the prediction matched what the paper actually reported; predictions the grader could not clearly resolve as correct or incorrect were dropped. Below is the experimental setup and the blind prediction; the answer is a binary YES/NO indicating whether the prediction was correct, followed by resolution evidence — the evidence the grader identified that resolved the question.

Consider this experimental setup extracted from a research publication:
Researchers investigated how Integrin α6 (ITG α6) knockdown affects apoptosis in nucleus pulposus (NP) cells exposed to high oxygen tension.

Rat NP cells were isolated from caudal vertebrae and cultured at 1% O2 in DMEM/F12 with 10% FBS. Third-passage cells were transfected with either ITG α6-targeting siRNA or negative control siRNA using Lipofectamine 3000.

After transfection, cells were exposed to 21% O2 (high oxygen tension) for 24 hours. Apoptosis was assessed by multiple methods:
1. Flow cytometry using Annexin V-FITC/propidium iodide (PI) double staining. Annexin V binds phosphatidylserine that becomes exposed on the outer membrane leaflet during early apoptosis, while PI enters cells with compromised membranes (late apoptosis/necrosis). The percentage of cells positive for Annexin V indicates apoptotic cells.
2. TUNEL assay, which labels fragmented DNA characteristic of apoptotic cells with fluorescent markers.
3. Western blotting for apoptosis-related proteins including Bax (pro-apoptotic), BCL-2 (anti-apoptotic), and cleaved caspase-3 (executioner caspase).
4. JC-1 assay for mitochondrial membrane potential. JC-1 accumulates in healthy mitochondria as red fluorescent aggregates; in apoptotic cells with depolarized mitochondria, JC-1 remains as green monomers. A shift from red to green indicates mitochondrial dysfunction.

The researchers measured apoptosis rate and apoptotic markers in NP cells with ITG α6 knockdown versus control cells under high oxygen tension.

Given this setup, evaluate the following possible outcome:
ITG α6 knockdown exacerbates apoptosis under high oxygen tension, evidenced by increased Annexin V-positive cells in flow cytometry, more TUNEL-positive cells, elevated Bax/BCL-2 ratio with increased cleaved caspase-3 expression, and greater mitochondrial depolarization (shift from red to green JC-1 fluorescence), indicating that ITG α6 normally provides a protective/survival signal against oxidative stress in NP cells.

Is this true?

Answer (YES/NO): YES